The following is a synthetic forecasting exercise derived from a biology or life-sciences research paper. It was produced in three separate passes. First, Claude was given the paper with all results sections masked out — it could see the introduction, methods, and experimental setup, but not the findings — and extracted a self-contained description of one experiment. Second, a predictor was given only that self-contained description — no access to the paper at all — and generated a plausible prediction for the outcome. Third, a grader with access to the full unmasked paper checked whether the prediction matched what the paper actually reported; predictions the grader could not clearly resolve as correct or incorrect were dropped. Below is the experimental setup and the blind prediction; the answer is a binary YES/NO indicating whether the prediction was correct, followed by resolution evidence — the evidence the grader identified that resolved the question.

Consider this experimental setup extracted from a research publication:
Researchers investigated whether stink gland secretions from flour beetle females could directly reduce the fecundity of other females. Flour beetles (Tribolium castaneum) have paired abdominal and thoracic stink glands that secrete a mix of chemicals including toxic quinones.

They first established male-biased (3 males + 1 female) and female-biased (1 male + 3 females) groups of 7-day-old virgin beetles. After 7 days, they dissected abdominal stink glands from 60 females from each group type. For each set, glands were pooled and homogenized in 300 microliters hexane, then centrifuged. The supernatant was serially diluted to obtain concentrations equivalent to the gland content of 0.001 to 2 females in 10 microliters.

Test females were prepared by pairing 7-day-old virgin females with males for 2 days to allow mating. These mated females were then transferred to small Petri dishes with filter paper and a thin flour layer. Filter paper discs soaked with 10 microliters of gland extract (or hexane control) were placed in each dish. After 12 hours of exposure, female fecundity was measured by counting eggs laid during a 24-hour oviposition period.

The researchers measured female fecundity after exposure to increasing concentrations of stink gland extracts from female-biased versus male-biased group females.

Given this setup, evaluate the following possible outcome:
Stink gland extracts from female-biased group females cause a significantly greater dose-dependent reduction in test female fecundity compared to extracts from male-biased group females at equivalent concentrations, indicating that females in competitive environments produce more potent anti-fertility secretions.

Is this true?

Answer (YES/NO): YES